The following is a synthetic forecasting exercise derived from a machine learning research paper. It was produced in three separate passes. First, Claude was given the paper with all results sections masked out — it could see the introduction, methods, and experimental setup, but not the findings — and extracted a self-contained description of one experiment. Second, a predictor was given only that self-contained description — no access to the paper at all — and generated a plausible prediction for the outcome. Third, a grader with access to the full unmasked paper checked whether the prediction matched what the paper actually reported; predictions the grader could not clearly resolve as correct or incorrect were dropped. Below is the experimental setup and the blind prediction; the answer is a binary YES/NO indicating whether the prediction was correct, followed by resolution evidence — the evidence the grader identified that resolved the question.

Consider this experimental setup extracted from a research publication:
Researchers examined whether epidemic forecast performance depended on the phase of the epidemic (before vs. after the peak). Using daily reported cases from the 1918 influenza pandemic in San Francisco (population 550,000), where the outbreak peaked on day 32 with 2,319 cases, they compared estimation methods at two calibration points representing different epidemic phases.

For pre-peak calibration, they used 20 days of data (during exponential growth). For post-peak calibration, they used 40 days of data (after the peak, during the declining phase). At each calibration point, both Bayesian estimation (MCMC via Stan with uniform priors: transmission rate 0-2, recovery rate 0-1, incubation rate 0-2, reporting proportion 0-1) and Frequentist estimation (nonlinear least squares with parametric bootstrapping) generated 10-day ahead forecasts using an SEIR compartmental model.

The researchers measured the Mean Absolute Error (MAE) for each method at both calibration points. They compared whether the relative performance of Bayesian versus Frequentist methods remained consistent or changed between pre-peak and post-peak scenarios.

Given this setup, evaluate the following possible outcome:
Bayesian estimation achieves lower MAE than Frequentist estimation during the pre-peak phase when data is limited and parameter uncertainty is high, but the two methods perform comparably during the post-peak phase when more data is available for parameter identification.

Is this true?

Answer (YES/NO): NO